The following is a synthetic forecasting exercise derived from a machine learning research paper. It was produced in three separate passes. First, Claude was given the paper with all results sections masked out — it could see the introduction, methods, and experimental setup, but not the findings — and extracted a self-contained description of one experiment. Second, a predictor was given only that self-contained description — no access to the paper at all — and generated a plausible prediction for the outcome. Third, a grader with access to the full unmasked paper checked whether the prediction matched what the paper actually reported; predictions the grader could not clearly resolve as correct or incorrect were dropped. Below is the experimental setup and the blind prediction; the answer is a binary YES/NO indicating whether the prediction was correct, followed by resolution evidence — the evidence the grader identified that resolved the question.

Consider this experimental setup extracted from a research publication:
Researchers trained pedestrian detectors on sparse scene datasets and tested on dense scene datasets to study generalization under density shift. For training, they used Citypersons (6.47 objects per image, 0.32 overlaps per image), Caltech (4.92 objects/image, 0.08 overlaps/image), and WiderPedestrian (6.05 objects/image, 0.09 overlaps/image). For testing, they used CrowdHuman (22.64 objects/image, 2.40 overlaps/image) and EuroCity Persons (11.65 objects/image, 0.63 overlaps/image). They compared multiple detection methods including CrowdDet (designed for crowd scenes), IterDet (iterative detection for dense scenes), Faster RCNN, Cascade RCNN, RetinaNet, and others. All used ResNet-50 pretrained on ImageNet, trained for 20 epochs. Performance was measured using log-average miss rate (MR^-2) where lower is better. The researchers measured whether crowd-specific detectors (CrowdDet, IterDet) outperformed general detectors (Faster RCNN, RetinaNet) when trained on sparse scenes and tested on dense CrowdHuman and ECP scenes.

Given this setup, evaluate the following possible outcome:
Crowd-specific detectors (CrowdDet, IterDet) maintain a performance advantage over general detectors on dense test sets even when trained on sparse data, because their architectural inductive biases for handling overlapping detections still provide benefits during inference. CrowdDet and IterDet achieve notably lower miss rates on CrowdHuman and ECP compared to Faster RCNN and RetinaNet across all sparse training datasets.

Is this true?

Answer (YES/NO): NO